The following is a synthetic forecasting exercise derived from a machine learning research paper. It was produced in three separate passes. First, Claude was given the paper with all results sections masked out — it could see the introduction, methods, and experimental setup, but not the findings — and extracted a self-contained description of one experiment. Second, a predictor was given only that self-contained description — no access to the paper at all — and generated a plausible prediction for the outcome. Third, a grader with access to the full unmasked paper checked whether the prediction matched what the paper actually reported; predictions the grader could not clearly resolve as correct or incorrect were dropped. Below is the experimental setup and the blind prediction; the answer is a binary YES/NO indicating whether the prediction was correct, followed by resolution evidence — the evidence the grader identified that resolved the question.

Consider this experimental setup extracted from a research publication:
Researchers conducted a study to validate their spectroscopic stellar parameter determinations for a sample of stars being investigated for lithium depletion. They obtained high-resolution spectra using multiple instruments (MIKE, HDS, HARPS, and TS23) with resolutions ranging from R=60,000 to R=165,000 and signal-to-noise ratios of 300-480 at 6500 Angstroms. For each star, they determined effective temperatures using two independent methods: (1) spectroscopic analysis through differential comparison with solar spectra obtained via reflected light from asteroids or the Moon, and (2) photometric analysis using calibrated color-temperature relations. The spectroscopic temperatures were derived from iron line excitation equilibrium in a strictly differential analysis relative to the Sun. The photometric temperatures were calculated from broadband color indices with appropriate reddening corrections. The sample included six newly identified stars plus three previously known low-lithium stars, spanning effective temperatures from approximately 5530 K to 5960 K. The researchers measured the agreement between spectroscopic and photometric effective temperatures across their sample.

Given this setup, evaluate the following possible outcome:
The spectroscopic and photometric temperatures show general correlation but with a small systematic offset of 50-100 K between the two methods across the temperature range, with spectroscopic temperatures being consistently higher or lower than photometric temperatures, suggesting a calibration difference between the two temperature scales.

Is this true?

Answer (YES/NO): NO